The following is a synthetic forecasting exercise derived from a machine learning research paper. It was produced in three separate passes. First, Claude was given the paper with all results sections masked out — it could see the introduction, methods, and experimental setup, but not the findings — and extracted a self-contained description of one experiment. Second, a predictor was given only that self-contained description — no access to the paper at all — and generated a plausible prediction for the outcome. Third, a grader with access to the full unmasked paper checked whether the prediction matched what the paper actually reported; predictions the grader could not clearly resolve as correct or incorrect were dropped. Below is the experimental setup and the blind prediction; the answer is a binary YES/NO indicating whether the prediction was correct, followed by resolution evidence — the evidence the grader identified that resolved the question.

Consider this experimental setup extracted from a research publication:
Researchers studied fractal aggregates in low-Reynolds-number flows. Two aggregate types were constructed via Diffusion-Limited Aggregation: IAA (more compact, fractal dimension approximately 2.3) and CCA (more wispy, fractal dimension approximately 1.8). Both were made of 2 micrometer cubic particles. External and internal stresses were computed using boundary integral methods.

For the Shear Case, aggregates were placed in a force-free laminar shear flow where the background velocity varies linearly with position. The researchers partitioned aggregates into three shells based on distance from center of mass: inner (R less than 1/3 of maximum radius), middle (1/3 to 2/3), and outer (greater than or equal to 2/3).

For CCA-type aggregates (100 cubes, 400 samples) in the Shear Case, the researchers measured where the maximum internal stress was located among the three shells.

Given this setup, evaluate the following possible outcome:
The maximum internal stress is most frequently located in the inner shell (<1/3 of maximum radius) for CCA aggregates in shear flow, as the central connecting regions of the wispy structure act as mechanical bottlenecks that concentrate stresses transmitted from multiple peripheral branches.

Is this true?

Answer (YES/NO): YES